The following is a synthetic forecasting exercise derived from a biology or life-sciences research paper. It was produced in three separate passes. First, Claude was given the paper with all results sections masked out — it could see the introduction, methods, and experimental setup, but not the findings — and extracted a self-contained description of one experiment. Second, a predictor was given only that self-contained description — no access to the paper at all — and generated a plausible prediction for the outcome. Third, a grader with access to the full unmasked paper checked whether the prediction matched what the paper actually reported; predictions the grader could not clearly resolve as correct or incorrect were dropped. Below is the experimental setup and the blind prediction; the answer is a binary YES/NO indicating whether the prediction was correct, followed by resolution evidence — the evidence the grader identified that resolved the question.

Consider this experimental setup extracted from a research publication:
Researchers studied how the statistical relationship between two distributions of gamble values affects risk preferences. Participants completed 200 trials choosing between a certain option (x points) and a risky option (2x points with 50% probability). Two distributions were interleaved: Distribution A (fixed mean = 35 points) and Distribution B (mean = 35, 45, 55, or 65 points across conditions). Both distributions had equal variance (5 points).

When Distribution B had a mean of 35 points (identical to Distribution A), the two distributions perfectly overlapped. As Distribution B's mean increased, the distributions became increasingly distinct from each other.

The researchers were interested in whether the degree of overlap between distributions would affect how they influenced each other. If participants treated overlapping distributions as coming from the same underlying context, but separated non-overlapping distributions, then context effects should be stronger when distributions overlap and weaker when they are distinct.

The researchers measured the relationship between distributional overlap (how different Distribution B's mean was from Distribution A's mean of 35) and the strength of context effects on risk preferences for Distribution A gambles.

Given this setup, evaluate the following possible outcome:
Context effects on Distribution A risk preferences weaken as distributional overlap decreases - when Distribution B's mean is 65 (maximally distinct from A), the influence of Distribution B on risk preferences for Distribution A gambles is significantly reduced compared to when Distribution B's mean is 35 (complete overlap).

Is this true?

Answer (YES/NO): NO